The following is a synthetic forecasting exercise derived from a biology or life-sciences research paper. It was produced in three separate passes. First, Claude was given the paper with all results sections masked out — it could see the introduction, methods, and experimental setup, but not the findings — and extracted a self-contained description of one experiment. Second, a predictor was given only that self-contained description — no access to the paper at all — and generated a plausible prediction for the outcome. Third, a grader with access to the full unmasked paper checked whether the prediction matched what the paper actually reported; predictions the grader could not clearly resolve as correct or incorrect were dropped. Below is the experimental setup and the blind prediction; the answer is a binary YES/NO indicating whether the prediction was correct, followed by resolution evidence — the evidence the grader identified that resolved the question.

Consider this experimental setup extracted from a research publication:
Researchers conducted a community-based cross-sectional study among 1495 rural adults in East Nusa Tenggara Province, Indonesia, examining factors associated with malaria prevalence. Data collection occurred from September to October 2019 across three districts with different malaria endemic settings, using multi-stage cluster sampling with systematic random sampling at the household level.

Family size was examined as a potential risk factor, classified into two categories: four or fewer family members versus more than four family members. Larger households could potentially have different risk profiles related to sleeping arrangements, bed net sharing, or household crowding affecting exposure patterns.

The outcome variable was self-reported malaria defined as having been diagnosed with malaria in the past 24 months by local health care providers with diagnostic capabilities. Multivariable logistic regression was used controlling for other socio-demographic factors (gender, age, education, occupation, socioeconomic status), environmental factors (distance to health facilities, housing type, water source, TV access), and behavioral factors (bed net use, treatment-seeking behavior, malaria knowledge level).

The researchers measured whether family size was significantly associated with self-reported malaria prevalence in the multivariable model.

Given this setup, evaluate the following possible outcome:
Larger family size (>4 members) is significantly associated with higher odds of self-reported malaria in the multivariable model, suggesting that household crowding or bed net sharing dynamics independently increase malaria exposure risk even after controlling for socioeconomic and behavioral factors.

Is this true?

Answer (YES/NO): YES